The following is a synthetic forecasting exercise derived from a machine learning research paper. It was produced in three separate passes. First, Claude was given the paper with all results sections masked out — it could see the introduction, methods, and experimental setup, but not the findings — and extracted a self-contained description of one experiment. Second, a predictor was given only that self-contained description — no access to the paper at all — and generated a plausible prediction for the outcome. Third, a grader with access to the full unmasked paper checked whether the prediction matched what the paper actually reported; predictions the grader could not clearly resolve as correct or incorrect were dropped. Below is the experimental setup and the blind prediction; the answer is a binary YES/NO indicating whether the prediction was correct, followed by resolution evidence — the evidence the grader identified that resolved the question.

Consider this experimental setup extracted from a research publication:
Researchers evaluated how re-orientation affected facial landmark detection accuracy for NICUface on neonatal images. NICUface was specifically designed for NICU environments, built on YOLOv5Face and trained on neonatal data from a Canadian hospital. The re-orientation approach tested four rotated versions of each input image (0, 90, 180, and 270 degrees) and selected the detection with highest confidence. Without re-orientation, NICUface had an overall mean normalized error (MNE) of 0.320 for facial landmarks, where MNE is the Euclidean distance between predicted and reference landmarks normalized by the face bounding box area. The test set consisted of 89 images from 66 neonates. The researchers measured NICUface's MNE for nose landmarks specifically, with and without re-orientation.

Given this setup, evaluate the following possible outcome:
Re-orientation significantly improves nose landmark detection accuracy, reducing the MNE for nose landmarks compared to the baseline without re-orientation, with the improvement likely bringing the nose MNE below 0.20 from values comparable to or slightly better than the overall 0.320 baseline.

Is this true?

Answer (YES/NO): YES